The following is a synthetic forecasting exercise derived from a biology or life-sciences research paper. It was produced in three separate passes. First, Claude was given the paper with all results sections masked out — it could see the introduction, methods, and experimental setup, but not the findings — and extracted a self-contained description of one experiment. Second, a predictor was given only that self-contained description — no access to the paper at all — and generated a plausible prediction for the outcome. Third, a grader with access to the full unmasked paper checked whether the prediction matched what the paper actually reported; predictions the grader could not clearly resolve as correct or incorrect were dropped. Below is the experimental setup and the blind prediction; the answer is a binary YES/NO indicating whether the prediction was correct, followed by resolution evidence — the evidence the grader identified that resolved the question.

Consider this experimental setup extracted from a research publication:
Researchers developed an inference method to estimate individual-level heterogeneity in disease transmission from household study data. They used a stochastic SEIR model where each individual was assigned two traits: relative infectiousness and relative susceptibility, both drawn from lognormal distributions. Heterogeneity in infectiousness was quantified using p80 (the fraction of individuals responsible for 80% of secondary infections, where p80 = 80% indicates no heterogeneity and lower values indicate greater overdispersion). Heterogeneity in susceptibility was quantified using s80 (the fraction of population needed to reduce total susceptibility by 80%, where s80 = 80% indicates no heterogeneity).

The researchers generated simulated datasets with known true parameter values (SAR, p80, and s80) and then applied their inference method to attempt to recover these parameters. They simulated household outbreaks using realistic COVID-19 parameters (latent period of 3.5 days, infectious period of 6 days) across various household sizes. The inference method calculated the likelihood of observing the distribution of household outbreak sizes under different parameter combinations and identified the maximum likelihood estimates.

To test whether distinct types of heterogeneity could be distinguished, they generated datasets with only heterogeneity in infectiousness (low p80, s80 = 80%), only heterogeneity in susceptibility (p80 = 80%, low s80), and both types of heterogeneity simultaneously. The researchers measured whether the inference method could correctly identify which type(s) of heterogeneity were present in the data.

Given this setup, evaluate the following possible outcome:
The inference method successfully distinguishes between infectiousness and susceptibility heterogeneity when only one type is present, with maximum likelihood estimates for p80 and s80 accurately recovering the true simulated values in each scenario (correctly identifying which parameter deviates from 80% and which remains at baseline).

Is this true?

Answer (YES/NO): YES